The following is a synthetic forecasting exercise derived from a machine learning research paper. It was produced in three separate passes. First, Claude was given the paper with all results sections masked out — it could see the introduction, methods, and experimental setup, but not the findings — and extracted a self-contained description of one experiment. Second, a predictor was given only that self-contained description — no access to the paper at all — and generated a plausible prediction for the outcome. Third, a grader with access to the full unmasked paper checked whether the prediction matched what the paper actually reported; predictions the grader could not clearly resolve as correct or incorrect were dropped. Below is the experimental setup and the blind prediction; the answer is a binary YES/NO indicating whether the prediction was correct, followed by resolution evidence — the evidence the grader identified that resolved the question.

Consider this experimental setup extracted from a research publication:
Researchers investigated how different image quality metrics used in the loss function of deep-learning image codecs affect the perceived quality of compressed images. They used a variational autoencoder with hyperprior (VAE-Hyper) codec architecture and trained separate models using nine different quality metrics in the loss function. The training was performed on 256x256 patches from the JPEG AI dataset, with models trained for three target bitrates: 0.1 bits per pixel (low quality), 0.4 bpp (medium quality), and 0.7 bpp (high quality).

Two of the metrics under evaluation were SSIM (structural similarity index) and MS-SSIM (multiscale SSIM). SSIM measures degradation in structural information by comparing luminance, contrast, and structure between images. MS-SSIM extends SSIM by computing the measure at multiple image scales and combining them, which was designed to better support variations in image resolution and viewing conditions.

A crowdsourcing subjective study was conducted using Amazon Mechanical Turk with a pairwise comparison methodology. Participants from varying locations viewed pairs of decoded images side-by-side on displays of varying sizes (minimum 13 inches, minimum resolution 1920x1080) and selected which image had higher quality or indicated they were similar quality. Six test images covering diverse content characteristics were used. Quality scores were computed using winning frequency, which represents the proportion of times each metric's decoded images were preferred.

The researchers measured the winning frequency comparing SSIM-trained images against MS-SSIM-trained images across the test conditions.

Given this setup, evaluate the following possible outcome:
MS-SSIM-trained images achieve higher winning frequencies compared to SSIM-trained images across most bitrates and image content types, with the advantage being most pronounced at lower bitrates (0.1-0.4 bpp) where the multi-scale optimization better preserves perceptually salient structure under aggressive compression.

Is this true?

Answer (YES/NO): NO